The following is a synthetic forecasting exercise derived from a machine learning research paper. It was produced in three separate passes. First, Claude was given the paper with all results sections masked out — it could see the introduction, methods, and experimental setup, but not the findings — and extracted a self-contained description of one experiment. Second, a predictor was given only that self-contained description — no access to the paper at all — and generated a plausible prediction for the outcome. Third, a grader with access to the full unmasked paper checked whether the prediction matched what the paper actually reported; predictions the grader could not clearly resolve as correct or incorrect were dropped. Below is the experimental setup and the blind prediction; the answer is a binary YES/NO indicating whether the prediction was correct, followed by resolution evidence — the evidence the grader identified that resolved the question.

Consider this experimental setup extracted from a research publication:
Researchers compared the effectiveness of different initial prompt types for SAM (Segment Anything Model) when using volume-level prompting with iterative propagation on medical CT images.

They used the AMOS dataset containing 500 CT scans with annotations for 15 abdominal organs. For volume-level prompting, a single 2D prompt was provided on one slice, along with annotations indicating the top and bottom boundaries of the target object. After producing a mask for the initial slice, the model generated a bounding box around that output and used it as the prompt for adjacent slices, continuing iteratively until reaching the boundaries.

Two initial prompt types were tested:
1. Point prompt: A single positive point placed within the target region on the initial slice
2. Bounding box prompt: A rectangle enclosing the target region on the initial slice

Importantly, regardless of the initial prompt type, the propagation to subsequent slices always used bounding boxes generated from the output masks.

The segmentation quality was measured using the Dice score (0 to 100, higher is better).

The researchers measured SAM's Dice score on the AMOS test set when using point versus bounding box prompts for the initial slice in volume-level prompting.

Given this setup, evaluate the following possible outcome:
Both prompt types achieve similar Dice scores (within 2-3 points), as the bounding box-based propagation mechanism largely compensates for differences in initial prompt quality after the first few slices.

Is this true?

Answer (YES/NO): NO